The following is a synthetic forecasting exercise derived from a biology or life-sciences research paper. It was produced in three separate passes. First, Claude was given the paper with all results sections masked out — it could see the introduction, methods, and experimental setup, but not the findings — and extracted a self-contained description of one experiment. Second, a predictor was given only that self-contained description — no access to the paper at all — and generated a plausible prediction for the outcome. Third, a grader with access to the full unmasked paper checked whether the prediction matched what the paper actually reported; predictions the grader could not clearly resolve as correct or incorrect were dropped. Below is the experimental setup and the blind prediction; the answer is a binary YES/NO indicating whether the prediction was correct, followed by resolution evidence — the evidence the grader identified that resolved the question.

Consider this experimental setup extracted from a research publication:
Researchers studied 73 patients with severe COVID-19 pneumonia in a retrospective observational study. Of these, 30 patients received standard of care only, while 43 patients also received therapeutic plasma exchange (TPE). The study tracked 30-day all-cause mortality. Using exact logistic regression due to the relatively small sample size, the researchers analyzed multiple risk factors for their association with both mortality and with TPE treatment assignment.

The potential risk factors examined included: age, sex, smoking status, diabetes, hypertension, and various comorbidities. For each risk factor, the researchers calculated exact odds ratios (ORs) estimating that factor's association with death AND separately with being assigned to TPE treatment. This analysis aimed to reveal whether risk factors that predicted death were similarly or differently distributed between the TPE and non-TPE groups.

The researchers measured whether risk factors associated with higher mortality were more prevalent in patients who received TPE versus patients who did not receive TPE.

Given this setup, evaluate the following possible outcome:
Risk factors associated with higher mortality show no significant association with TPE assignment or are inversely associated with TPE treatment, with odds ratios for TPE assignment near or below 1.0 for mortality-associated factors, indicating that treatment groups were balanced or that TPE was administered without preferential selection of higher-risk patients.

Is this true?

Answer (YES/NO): YES